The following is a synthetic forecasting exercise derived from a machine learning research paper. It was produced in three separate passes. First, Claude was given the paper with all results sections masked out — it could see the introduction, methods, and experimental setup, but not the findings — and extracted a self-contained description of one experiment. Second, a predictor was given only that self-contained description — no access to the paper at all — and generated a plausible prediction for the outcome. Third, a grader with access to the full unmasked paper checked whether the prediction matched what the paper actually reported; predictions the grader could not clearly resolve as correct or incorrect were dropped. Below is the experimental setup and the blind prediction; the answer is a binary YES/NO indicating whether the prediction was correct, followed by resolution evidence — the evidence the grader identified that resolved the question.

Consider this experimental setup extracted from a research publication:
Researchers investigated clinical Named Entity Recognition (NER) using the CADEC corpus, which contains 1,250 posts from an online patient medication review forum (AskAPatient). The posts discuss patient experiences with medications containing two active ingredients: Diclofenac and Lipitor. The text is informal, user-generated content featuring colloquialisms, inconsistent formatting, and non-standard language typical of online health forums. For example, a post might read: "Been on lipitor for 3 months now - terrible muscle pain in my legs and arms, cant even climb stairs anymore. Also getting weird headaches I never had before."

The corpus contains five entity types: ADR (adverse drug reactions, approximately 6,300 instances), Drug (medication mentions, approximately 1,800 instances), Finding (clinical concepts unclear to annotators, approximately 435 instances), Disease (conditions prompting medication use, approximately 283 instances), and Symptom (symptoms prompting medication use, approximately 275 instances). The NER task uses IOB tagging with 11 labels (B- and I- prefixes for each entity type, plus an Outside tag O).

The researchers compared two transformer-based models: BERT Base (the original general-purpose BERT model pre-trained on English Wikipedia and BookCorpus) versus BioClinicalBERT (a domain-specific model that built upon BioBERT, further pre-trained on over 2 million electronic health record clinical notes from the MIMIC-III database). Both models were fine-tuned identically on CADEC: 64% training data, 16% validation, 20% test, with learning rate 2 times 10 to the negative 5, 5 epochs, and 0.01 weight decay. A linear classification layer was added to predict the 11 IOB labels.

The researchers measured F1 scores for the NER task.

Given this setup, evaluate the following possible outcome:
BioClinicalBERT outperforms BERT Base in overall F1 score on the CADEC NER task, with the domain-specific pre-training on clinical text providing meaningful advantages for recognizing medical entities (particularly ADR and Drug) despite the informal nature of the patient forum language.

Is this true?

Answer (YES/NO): NO